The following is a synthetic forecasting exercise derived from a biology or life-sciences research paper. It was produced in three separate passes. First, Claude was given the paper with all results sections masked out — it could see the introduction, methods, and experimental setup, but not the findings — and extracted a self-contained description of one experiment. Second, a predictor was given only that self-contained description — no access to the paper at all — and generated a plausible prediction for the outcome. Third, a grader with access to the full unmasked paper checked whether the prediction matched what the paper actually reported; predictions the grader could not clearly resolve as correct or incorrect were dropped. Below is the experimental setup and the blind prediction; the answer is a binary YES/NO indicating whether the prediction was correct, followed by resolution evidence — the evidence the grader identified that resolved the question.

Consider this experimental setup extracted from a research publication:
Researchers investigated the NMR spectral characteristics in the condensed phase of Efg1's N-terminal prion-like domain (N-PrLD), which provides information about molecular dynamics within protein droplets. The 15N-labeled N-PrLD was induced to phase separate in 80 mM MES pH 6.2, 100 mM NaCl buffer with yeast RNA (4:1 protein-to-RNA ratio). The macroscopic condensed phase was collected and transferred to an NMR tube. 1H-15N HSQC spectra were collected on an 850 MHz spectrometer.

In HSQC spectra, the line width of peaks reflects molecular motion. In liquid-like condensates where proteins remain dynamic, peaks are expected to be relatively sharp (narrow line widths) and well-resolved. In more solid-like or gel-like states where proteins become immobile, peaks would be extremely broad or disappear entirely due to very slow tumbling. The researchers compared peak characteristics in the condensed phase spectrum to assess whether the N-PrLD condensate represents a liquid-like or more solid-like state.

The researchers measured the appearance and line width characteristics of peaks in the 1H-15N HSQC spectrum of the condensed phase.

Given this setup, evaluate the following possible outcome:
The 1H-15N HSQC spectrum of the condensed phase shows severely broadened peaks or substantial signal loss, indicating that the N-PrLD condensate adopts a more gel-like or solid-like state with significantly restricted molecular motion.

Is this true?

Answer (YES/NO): NO